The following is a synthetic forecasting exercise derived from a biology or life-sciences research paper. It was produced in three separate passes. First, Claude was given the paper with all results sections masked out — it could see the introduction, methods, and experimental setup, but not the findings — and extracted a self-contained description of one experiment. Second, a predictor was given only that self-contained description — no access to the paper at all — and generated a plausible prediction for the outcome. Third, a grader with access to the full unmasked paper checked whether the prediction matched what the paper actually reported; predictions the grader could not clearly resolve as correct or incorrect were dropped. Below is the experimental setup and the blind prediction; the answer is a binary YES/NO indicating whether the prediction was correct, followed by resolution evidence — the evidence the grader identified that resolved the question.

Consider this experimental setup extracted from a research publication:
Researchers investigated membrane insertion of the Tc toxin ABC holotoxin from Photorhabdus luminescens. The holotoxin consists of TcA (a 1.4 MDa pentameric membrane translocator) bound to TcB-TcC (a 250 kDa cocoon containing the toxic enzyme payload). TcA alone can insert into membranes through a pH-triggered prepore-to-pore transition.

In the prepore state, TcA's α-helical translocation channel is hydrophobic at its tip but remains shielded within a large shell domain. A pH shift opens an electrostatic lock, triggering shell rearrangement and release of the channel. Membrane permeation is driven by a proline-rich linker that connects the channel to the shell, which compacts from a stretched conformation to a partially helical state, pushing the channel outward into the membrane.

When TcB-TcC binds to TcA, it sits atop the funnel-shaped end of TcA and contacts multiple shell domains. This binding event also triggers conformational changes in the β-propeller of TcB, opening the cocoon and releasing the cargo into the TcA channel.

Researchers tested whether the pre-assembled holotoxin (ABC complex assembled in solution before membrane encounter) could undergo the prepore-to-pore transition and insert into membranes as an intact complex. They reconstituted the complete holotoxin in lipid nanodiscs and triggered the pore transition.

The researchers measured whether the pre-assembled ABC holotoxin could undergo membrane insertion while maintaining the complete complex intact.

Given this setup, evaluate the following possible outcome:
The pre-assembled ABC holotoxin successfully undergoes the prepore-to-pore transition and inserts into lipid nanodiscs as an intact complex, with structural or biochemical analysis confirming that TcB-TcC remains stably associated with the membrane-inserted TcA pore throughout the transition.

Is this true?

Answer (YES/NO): YES